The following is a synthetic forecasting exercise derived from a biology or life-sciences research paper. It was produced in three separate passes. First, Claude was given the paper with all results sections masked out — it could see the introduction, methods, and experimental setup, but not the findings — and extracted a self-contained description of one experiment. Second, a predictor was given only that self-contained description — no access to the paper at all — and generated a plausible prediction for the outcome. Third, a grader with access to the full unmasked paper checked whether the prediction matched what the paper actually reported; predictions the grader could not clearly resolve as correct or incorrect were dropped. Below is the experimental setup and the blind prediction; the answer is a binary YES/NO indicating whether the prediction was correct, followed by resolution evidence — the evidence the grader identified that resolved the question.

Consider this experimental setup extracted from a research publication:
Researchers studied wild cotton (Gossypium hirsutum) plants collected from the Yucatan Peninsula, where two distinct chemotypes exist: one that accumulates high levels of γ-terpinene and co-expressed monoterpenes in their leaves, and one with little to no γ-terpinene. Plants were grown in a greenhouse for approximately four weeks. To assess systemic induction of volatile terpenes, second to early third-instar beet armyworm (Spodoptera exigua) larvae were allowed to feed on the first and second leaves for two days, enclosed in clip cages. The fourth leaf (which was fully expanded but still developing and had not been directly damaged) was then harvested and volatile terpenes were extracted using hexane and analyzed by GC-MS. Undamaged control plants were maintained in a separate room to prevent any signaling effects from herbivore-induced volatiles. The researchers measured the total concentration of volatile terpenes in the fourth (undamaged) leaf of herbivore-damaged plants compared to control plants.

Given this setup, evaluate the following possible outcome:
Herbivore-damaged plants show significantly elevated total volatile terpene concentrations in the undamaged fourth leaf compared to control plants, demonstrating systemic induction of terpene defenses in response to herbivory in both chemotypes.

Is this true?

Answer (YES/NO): YES